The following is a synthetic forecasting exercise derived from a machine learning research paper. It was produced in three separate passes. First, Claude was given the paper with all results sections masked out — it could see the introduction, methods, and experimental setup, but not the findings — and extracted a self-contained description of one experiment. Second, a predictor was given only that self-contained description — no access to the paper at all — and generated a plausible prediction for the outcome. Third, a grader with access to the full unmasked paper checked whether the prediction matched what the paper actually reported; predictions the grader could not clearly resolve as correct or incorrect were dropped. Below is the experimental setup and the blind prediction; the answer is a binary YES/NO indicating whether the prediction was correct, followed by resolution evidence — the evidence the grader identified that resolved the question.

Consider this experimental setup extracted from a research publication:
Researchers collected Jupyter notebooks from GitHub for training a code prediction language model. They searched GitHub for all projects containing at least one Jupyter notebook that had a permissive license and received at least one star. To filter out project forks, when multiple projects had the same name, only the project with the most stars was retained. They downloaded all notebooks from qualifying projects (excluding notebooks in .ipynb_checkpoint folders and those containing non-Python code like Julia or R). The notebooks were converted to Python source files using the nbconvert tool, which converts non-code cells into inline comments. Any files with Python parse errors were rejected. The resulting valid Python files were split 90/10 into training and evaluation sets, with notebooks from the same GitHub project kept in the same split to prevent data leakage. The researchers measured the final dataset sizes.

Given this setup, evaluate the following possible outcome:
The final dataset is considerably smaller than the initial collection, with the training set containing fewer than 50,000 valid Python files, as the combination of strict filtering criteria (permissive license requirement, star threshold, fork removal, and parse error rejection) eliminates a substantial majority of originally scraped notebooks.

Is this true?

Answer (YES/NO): NO